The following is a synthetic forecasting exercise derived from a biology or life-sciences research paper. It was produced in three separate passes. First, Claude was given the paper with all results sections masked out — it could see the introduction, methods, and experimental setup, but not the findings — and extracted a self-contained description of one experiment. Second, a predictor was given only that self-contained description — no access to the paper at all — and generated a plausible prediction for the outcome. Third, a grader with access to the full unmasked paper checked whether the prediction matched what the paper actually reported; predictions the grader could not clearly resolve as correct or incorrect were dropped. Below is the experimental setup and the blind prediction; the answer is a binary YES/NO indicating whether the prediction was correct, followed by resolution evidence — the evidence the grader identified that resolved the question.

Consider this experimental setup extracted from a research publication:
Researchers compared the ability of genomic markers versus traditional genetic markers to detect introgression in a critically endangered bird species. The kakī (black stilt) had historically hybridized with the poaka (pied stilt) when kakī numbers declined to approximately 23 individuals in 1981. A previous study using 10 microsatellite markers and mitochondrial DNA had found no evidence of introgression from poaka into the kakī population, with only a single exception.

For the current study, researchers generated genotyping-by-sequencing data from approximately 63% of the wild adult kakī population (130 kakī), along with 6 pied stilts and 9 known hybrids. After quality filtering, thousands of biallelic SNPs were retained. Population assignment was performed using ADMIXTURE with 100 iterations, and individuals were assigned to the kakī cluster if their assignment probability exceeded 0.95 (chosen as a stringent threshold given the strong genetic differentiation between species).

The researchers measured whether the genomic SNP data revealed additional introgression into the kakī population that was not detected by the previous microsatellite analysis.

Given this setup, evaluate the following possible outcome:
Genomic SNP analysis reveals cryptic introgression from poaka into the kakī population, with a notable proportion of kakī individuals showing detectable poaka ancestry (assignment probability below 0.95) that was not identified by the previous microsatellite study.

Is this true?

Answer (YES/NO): NO